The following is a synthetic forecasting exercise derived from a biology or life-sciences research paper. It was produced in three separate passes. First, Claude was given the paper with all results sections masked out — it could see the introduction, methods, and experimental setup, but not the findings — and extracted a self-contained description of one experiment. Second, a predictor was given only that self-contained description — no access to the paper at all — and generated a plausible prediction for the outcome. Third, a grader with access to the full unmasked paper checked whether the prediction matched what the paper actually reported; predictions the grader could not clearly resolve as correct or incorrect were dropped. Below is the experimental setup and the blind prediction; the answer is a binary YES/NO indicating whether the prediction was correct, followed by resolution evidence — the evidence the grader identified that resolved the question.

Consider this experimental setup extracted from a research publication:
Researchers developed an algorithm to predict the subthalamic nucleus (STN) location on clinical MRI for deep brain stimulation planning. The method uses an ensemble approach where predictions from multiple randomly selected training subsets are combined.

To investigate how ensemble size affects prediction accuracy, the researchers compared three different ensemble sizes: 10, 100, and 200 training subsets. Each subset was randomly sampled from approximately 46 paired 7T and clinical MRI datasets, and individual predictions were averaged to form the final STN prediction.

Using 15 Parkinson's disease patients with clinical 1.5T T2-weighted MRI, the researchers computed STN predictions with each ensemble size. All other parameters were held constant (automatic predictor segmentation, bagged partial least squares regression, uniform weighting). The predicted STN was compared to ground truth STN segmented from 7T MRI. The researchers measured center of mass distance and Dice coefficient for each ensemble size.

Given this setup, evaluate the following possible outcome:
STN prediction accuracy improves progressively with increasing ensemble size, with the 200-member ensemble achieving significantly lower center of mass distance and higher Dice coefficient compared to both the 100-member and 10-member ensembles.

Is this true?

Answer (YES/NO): NO